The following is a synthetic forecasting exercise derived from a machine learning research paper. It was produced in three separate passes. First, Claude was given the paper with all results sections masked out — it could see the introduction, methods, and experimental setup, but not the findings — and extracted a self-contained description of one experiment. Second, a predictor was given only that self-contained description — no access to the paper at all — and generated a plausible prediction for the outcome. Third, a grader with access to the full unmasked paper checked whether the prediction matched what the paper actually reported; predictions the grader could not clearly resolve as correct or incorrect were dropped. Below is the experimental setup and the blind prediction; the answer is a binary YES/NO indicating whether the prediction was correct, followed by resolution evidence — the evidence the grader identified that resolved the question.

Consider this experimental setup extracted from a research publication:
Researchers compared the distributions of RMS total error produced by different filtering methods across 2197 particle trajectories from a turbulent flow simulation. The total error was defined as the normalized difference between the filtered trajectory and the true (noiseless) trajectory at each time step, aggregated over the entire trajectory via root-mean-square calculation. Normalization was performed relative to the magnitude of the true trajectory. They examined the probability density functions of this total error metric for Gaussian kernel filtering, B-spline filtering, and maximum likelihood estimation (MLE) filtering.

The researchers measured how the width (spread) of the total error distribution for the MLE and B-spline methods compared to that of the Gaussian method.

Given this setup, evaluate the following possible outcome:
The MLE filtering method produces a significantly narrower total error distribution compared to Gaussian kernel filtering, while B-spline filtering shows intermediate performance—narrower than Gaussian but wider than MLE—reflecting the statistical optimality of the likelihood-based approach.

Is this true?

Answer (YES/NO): NO